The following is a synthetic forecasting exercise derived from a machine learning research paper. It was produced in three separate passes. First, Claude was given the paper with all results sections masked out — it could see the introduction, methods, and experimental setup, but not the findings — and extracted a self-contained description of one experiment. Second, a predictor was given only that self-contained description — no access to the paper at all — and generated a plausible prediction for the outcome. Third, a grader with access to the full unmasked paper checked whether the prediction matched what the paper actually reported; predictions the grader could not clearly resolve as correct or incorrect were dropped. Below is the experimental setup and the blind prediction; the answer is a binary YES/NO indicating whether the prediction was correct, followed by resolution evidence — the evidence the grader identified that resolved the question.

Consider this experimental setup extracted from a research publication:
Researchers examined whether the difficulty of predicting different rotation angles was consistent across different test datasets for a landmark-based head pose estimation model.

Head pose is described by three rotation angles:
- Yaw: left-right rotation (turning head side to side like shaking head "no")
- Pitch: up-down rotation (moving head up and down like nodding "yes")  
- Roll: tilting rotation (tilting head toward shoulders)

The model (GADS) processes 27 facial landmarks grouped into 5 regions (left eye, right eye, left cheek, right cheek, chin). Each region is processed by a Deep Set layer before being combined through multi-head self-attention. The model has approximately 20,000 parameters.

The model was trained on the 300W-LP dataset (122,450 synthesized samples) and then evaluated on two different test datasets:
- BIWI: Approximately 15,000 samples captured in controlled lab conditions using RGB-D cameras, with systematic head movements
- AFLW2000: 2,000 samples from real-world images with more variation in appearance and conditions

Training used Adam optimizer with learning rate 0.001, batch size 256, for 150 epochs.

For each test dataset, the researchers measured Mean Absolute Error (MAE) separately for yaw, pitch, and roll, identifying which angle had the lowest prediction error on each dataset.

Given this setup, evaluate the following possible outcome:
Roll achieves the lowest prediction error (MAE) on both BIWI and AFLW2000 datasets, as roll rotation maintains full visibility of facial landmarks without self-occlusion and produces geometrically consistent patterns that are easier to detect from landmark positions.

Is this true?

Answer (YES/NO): NO